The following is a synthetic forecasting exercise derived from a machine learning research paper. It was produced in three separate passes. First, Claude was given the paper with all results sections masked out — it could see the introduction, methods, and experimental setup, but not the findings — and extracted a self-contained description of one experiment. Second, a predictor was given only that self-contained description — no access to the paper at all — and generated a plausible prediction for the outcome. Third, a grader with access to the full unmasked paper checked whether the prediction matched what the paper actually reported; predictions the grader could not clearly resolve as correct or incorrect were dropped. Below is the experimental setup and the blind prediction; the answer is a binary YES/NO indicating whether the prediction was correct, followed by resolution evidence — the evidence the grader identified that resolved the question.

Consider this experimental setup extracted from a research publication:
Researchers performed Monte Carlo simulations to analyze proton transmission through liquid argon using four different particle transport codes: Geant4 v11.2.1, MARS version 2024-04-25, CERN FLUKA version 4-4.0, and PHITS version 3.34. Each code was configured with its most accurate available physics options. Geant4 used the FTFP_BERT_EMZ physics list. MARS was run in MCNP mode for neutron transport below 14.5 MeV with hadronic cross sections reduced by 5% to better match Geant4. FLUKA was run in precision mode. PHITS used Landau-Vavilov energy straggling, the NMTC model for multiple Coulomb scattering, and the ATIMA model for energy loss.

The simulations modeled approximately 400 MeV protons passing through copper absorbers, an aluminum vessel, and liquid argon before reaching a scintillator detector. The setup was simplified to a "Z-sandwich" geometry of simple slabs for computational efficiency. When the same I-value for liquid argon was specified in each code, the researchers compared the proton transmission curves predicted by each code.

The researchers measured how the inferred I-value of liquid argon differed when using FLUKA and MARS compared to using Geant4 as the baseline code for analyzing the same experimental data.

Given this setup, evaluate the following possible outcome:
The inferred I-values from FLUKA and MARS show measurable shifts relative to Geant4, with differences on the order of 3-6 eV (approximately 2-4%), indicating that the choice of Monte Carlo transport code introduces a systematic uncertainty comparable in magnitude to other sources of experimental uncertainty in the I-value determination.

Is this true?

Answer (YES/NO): NO